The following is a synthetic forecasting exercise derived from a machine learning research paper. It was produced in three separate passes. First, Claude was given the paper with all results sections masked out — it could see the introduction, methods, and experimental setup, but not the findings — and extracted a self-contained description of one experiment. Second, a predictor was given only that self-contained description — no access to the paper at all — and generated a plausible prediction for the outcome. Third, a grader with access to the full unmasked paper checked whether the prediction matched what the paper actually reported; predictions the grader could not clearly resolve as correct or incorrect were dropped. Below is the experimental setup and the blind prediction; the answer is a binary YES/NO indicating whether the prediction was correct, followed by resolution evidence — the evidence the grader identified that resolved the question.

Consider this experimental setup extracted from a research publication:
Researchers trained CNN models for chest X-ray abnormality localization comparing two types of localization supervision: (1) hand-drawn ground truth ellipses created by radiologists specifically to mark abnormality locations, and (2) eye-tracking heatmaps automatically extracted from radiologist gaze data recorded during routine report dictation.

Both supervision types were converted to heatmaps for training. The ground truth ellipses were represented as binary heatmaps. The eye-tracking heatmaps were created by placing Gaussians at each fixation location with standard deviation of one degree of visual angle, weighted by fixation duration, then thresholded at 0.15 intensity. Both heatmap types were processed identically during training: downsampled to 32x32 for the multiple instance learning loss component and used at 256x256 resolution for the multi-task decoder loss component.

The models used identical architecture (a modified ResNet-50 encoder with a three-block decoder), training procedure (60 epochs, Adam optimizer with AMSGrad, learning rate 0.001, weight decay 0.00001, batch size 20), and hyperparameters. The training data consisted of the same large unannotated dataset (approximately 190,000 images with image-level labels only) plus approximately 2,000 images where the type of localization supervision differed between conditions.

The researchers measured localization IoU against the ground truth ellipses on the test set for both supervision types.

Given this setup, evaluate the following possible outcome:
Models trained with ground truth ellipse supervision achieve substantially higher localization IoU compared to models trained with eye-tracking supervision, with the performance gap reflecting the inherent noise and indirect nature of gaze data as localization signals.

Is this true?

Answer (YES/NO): YES